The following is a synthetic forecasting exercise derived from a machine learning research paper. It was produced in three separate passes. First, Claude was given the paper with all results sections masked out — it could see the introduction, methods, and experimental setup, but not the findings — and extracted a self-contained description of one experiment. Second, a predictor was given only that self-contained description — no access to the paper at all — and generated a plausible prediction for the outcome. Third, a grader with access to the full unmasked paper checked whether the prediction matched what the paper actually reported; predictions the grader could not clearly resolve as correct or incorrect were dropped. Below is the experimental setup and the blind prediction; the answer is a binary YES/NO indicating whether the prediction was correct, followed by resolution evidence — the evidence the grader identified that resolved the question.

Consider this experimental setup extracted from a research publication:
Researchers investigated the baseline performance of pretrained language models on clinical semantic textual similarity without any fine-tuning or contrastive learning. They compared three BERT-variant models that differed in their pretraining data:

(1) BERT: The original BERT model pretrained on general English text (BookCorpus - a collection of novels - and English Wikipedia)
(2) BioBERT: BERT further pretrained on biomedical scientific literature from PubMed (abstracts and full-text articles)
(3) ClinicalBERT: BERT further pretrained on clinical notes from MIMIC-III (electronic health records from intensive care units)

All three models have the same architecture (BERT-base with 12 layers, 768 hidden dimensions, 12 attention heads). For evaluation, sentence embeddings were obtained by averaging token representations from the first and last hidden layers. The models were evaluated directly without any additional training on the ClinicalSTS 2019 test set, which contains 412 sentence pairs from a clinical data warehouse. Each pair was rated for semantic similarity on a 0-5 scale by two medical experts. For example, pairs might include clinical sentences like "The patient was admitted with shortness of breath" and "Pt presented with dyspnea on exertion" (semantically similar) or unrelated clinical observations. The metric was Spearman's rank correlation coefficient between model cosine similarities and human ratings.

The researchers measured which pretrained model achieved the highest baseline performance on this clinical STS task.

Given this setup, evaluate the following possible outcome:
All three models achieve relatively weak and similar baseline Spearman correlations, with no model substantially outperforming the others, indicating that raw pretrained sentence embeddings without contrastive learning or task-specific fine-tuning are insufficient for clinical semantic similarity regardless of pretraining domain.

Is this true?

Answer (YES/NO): NO